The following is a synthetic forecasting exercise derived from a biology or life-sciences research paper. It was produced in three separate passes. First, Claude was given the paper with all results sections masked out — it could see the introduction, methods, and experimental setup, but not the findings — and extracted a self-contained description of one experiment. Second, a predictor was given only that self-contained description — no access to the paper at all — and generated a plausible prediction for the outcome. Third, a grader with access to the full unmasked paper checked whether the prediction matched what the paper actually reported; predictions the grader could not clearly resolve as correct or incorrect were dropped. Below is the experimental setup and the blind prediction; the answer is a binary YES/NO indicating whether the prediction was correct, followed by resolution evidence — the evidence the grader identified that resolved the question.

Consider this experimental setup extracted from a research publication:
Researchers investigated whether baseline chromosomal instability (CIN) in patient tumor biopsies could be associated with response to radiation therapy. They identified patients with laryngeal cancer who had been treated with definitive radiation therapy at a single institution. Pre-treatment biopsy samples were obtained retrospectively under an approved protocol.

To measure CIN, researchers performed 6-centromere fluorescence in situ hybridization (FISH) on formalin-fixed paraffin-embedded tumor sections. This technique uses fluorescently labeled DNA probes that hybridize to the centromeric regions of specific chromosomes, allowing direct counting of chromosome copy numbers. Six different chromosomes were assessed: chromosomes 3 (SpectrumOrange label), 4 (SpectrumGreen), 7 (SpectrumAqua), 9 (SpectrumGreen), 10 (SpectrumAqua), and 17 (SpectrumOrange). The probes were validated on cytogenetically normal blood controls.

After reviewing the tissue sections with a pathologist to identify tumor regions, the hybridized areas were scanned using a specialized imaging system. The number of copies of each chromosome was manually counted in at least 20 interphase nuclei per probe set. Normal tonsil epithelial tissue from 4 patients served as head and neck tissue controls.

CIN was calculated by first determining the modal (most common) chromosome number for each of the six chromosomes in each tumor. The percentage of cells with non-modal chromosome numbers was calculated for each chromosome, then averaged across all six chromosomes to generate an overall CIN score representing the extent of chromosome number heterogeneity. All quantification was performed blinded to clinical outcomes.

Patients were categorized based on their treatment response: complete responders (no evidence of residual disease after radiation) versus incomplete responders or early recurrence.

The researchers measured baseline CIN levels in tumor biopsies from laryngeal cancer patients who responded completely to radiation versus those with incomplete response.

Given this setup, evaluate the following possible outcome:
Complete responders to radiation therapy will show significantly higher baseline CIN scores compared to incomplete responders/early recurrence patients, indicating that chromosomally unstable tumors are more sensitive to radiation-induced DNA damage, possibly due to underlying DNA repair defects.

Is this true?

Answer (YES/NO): YES